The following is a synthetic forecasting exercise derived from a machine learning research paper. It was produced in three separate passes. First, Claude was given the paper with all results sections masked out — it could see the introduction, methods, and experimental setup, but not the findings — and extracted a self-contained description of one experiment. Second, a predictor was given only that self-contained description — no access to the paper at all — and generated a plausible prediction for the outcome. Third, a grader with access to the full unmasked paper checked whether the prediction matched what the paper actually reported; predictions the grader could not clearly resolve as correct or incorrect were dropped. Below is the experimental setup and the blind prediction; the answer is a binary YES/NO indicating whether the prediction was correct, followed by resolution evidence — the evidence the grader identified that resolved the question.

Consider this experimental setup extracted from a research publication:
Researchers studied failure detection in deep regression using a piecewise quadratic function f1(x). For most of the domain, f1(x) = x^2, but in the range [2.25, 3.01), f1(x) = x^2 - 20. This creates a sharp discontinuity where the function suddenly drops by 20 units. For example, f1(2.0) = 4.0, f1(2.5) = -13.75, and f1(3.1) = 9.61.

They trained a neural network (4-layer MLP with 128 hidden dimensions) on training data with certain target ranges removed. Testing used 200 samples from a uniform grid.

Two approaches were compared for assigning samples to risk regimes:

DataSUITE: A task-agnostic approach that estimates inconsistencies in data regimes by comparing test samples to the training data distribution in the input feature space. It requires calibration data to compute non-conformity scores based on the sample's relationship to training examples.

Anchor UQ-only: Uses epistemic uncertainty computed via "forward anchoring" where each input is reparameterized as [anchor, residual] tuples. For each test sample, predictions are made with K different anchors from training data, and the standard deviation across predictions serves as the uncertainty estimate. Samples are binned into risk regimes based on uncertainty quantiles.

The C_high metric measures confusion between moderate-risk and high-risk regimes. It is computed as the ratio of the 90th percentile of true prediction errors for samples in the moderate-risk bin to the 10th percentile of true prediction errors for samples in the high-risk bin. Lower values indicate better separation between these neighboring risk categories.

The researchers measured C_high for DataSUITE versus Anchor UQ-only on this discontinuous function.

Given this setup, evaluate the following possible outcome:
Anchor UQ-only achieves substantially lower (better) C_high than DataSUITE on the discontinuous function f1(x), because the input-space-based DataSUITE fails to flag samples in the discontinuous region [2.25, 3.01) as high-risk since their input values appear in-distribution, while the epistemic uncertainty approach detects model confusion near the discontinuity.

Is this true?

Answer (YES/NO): NO